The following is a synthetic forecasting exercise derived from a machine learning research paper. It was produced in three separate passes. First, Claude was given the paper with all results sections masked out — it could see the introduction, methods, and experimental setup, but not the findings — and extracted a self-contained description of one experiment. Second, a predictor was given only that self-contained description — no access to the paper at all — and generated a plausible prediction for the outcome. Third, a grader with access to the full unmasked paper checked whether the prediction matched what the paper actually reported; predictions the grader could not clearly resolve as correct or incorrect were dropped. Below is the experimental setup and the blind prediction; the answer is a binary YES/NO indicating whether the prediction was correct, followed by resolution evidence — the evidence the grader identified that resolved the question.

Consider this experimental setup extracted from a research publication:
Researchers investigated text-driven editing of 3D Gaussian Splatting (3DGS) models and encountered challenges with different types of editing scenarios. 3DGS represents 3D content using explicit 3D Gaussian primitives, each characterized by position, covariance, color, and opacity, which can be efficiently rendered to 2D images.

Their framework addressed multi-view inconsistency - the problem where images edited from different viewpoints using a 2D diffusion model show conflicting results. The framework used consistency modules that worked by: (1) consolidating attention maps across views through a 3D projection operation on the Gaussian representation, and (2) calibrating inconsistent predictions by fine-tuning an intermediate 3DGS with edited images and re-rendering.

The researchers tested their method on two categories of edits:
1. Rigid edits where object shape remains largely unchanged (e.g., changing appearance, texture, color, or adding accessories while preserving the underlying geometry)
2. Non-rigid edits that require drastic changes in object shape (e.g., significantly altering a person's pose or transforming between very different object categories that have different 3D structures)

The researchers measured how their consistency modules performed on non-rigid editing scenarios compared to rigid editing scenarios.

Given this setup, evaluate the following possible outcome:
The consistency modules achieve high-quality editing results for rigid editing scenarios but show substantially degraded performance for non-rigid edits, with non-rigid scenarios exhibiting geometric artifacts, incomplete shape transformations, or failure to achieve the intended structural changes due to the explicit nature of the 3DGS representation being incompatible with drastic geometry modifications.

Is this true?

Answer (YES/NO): NO